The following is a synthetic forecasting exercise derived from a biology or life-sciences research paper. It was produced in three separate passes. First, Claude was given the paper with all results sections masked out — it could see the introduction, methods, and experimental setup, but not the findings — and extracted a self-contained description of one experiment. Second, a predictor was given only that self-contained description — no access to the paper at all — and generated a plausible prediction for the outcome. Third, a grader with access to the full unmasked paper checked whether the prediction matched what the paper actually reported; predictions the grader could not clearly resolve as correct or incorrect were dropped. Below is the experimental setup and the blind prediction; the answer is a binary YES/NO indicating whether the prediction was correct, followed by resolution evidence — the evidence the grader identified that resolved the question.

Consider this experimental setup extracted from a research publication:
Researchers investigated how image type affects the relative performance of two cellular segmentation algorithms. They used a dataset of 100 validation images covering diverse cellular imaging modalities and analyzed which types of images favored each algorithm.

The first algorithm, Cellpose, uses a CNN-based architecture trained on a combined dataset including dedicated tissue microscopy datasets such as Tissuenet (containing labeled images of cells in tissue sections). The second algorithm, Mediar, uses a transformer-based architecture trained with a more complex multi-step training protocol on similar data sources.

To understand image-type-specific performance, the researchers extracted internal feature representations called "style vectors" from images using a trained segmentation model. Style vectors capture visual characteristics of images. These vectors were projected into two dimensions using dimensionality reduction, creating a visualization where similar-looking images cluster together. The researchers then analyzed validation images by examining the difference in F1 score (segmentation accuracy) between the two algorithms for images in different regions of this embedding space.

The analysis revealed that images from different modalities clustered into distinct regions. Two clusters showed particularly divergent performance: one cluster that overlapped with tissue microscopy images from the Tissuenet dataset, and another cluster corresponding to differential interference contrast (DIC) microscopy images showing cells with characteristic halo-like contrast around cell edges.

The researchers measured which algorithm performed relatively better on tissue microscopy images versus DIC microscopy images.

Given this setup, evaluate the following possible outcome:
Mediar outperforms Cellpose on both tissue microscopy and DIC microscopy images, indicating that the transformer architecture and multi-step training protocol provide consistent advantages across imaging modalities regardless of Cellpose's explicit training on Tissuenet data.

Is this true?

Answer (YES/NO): NO